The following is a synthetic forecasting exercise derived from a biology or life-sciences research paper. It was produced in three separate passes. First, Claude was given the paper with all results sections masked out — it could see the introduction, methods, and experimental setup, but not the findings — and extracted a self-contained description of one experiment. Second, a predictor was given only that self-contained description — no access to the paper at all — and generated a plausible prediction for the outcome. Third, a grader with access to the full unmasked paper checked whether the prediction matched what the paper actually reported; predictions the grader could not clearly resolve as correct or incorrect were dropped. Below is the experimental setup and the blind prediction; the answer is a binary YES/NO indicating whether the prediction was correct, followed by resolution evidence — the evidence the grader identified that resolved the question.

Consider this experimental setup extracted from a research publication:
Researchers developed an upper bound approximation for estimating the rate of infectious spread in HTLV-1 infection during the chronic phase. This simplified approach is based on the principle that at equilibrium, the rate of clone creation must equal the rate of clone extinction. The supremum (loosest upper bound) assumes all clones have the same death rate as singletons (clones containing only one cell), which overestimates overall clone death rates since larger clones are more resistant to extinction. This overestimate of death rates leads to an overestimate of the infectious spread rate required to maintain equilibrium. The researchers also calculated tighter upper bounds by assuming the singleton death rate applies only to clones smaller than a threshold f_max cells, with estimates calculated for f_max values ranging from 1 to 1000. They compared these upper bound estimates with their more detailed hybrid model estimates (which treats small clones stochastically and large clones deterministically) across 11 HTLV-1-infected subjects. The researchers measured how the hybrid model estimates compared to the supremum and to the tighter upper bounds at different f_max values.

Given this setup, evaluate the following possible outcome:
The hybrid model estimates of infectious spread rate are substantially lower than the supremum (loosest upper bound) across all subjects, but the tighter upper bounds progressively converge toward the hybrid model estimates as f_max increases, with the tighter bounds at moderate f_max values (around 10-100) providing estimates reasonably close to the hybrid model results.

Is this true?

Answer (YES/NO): NO